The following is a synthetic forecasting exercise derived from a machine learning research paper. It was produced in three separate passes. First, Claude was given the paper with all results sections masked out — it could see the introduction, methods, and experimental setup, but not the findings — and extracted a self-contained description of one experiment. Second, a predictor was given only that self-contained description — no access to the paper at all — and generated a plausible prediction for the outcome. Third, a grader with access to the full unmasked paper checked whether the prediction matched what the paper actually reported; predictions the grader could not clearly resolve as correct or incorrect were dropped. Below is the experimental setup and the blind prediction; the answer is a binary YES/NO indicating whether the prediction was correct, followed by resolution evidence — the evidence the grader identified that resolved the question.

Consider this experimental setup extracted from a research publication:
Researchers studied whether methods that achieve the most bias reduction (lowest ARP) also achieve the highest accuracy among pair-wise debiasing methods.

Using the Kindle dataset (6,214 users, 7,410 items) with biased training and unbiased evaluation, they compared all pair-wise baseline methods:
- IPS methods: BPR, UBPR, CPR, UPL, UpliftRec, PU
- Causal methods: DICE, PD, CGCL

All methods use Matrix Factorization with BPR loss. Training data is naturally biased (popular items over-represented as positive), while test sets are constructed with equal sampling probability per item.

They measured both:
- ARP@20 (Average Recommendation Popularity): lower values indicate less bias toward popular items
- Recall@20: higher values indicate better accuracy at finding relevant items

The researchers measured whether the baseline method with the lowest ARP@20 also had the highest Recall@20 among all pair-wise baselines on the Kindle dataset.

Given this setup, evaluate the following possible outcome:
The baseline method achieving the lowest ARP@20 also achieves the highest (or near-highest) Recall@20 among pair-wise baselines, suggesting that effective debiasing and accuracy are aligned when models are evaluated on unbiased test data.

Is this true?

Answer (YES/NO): YES